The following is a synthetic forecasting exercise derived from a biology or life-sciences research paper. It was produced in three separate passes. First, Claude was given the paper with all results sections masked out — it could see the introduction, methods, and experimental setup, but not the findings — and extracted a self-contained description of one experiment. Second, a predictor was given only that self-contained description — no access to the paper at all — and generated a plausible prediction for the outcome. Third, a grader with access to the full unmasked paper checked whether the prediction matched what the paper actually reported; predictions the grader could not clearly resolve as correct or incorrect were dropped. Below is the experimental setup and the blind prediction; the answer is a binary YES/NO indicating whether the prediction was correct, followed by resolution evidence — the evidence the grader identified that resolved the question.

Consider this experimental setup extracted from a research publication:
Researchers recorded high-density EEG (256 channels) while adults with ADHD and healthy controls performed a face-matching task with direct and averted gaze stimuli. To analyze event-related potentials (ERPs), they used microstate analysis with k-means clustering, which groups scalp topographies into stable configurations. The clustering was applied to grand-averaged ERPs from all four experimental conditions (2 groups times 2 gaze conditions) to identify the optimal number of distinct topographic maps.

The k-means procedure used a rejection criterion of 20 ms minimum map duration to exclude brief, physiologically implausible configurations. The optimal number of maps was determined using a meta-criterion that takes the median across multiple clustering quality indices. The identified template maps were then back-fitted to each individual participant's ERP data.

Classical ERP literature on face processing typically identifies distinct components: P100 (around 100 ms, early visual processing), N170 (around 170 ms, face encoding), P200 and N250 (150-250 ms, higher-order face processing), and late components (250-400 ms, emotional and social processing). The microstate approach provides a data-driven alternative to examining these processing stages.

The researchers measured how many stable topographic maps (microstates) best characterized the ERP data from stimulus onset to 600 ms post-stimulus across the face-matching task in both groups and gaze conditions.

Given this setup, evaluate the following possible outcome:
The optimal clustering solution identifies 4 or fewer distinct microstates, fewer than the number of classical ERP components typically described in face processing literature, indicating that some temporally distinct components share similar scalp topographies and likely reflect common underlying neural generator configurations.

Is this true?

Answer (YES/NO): NO